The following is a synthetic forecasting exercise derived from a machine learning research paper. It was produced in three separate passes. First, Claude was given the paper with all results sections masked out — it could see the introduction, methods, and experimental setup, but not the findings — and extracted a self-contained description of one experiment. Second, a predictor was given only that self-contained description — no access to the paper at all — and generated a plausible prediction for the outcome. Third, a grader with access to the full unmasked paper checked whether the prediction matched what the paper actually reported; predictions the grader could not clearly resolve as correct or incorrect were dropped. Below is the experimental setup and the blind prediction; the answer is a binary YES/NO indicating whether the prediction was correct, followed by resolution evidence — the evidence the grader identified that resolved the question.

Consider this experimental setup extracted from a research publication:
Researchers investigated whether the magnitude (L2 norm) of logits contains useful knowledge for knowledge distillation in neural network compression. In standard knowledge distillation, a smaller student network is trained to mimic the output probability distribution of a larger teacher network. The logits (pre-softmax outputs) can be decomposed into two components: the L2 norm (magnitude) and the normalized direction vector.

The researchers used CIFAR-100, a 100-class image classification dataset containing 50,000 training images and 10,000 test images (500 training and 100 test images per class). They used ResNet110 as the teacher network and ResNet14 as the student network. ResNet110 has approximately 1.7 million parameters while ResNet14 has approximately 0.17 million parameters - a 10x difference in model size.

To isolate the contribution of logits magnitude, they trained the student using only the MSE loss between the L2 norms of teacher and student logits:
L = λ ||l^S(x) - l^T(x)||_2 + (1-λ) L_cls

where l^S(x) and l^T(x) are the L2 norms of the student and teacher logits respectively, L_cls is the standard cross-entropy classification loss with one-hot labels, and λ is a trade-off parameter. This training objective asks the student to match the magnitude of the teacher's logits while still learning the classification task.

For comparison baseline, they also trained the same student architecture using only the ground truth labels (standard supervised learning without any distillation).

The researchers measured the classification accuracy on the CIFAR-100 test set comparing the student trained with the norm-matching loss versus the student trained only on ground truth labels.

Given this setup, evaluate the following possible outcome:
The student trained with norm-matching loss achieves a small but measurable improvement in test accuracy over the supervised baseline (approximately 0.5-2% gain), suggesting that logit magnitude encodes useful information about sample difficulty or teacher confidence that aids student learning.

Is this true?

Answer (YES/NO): NO